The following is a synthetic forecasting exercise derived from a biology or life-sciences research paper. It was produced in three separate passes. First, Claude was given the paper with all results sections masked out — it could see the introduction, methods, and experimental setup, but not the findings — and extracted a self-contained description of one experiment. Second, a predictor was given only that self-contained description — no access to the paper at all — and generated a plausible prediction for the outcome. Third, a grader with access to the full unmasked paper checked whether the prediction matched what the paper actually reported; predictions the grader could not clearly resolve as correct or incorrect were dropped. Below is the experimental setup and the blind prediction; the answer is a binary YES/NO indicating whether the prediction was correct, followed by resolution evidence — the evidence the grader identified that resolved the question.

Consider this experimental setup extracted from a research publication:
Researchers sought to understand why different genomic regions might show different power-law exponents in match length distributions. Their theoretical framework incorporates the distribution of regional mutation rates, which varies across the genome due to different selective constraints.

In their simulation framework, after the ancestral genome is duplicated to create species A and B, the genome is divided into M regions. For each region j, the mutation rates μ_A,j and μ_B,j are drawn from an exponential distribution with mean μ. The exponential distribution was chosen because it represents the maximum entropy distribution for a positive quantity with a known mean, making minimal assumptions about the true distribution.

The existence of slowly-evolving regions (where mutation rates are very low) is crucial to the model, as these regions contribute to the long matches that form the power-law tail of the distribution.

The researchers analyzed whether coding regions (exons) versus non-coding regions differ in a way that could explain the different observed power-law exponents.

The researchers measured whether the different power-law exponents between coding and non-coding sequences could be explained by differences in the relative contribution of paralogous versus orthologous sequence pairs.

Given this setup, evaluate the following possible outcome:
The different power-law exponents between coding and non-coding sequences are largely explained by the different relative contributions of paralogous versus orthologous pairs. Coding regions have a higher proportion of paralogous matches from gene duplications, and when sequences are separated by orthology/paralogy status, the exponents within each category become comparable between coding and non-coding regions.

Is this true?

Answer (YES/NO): YES